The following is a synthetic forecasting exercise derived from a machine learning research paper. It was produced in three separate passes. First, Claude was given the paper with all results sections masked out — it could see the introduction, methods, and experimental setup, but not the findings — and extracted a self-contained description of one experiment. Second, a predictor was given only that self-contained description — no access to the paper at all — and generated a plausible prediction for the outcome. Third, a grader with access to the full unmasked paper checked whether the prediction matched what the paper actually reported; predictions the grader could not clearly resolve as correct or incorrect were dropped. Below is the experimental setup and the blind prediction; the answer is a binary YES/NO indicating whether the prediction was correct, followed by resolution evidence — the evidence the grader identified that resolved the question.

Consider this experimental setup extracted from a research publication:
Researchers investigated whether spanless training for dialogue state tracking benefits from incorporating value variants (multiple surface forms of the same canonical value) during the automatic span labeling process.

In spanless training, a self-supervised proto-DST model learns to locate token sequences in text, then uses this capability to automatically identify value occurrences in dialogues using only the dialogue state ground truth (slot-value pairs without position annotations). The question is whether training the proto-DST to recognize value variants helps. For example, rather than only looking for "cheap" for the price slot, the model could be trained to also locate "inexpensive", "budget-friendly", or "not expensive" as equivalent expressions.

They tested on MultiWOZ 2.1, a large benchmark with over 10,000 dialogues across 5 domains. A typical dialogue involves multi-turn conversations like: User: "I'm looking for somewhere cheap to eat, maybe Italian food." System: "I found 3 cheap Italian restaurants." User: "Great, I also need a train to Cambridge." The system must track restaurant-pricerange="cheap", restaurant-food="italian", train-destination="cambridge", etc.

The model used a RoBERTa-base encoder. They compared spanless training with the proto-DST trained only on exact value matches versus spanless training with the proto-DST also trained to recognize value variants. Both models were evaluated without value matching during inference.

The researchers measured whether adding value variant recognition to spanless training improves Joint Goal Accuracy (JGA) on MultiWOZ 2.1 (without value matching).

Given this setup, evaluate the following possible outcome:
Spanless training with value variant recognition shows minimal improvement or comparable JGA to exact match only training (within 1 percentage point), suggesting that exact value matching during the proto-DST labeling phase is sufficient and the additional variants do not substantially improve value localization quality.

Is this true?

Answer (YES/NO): YES